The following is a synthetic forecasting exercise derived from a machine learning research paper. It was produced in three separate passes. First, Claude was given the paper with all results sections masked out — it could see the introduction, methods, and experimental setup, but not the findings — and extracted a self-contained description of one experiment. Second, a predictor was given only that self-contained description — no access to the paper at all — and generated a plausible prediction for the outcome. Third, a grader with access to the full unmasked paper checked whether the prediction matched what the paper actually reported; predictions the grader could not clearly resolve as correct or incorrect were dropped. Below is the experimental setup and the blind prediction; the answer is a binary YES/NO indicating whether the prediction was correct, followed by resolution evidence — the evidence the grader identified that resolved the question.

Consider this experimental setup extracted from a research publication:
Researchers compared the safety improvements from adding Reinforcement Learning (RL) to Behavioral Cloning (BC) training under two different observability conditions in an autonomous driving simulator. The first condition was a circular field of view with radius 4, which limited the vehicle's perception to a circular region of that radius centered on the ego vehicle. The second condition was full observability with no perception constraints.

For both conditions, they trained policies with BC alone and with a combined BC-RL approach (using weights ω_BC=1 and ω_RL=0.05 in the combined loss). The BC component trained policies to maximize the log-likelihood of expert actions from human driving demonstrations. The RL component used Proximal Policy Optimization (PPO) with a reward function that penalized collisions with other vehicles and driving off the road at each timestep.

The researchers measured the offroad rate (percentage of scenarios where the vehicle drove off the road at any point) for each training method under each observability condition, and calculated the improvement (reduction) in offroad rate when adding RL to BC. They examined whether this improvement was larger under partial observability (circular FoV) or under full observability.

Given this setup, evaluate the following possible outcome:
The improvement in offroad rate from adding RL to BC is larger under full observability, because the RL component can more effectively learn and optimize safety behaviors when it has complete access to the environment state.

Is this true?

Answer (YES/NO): NO